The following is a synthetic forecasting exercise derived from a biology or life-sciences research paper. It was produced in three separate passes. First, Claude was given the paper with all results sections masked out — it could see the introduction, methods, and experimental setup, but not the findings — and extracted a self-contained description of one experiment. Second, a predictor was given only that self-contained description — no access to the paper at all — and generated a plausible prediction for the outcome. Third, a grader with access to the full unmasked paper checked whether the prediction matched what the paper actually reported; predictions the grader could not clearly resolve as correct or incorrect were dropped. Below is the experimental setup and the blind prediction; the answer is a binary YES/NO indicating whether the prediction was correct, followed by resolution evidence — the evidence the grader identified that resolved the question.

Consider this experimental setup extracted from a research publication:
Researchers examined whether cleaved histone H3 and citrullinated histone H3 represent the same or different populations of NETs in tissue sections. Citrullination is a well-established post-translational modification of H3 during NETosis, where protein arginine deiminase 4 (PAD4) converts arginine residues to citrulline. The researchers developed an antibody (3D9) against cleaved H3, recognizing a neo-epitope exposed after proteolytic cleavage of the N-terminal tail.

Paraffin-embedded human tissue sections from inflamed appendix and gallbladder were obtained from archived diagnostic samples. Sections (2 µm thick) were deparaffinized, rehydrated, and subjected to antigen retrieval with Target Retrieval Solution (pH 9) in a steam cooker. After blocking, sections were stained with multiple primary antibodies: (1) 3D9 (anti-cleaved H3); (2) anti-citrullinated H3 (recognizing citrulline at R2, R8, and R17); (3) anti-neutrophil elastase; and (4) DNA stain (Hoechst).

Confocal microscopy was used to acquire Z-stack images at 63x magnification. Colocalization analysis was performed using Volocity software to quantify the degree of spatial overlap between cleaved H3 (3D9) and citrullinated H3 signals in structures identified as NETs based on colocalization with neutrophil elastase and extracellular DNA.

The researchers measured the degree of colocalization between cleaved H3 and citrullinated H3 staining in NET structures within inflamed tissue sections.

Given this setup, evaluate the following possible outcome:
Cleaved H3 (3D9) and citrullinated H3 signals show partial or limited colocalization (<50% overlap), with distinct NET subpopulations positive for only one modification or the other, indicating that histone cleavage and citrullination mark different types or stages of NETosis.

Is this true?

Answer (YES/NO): YES